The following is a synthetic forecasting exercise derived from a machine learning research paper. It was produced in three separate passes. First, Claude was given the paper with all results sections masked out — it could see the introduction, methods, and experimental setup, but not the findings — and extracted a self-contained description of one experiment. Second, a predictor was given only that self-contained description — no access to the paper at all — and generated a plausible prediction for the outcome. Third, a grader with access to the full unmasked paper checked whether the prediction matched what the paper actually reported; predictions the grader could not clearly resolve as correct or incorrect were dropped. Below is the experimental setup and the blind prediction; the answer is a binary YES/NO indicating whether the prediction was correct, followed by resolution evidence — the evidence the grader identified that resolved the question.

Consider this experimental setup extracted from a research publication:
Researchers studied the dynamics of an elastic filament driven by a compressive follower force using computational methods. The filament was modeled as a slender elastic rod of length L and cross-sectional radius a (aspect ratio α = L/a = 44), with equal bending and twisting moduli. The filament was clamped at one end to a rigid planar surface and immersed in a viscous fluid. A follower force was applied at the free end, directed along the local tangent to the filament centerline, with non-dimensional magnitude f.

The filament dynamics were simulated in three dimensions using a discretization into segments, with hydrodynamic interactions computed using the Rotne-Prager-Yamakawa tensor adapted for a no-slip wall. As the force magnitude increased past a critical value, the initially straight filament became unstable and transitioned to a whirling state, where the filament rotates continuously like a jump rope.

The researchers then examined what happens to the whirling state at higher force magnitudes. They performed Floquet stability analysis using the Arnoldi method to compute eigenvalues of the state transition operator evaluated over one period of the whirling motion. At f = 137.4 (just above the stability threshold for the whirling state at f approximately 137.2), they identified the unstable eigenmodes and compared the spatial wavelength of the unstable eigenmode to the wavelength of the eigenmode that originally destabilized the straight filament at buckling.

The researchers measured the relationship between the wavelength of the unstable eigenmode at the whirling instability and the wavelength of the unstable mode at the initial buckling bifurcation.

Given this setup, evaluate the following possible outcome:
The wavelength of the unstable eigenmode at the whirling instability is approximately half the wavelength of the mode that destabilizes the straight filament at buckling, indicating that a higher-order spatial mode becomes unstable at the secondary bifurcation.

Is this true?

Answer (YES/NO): YES